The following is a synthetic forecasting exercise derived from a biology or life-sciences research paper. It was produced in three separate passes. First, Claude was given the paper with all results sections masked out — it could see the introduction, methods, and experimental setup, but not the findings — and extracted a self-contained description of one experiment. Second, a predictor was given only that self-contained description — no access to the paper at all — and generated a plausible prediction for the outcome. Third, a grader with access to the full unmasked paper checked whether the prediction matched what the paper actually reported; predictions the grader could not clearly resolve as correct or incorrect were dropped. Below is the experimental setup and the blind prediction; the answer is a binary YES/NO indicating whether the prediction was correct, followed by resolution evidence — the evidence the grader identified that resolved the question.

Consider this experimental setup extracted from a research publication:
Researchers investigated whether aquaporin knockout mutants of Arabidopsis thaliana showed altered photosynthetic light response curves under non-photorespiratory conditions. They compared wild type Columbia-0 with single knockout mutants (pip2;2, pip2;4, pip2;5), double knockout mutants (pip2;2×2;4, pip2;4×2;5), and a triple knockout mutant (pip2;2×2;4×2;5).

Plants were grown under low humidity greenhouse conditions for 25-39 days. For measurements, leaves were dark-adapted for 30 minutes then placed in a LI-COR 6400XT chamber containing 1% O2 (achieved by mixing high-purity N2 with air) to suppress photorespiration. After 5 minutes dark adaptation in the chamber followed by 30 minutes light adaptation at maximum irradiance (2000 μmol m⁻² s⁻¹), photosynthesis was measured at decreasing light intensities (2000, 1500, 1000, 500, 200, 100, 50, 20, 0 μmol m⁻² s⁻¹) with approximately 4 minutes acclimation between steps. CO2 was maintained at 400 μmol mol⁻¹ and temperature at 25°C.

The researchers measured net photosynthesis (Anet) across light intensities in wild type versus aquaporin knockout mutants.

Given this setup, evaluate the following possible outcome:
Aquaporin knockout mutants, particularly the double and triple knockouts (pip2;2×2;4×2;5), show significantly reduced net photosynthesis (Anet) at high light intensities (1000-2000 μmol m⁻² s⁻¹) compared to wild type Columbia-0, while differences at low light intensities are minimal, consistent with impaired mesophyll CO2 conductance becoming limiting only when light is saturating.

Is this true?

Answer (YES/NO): NO